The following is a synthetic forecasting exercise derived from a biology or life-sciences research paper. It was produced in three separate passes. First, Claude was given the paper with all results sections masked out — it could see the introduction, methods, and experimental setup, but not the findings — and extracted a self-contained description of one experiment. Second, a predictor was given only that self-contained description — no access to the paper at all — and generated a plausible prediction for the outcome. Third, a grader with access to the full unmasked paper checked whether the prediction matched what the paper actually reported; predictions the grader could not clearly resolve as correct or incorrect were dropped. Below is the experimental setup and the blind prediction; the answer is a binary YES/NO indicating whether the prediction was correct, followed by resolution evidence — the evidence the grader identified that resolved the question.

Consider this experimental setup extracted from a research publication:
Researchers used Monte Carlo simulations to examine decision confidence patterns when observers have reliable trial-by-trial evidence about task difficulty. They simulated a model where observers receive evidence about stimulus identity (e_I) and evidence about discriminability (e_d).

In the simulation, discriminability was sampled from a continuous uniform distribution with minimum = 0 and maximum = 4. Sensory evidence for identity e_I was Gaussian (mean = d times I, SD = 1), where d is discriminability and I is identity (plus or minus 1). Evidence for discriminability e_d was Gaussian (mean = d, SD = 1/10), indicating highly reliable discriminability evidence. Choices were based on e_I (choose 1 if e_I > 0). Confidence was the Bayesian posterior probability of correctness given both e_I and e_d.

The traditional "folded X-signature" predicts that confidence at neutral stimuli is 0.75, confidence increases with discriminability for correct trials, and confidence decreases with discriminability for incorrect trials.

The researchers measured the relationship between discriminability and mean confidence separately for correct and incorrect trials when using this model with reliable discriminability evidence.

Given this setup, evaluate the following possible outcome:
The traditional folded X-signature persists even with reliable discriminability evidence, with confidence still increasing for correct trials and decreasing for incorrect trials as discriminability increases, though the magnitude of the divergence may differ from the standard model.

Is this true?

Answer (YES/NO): NO